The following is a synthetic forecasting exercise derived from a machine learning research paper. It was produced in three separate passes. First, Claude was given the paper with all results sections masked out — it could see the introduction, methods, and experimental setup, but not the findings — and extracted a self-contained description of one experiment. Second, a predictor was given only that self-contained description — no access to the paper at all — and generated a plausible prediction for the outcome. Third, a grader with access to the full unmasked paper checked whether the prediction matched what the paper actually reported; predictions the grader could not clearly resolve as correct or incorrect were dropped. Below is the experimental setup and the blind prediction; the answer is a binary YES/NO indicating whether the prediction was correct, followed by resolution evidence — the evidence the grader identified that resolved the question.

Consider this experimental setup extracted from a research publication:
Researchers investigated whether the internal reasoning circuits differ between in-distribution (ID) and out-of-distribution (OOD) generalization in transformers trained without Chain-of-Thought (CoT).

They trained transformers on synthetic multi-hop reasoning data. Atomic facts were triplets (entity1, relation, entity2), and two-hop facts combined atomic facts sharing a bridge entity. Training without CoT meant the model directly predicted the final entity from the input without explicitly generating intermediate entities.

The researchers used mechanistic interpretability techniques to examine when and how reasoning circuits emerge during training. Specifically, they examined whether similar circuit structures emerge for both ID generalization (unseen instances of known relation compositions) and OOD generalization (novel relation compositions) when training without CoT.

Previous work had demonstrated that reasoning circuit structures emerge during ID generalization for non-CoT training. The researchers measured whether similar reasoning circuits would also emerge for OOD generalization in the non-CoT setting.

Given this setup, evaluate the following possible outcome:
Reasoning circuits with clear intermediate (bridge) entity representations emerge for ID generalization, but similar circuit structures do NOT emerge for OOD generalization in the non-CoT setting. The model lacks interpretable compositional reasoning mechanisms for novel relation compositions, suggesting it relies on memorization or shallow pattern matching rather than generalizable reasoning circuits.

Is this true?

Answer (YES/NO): YES